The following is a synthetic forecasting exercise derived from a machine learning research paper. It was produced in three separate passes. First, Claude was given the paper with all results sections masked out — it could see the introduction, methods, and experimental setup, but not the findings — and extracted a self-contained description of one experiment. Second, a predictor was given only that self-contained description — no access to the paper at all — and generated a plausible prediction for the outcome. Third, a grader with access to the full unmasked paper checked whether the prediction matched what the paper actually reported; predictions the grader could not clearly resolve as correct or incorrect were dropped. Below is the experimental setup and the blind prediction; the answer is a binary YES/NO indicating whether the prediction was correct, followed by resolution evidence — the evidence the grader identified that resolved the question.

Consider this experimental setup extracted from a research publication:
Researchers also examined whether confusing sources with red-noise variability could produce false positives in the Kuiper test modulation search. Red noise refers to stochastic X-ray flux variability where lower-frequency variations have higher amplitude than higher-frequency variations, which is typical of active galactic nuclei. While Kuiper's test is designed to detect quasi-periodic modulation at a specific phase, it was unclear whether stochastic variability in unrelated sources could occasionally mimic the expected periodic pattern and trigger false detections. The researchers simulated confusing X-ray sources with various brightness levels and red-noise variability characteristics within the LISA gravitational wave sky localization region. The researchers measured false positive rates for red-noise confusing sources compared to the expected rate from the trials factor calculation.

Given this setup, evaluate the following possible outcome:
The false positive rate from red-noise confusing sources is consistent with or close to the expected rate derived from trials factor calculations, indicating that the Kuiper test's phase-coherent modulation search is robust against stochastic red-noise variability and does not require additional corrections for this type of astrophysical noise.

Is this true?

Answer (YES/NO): NO